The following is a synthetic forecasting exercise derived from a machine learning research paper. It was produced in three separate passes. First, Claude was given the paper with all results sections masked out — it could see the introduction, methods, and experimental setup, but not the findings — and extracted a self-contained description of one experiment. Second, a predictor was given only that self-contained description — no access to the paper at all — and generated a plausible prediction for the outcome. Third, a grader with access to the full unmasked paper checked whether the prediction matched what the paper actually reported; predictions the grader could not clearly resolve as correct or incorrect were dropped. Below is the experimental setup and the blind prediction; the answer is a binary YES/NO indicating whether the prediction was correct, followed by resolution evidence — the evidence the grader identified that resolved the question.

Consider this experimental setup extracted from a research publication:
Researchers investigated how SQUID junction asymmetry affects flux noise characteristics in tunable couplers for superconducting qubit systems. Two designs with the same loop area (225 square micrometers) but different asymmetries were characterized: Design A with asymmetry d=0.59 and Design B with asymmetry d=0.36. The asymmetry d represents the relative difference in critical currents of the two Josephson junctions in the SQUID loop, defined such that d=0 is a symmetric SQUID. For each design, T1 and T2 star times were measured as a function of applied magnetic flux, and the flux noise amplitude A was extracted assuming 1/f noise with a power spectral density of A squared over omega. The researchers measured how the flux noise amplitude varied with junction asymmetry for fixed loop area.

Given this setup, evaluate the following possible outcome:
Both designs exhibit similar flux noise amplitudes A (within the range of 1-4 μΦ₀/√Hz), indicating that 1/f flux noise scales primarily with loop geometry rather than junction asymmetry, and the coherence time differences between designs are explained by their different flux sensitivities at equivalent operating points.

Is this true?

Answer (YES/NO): NO